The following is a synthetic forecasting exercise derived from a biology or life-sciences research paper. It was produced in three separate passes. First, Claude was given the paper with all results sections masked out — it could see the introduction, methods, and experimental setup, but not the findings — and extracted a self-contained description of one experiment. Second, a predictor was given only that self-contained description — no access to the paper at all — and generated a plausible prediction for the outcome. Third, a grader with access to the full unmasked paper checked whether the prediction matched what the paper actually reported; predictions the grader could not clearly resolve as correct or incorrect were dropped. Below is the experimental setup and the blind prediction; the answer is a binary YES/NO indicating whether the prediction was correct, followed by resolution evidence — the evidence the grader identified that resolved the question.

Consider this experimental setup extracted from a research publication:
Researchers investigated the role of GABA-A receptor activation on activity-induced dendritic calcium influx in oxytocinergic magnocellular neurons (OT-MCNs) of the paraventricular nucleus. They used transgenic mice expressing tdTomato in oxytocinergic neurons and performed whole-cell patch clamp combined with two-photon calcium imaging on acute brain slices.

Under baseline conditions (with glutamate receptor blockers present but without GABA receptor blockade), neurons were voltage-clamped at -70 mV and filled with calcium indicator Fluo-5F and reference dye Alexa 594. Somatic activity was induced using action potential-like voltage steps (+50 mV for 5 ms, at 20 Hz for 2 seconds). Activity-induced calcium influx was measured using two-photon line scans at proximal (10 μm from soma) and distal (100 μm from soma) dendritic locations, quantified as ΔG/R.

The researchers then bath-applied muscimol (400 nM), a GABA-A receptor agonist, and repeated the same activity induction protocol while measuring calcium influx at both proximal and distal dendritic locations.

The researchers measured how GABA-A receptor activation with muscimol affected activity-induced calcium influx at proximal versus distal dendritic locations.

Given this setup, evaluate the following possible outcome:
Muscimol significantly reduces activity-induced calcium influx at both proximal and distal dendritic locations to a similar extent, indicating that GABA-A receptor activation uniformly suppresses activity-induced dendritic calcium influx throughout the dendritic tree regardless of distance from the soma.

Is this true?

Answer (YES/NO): NO